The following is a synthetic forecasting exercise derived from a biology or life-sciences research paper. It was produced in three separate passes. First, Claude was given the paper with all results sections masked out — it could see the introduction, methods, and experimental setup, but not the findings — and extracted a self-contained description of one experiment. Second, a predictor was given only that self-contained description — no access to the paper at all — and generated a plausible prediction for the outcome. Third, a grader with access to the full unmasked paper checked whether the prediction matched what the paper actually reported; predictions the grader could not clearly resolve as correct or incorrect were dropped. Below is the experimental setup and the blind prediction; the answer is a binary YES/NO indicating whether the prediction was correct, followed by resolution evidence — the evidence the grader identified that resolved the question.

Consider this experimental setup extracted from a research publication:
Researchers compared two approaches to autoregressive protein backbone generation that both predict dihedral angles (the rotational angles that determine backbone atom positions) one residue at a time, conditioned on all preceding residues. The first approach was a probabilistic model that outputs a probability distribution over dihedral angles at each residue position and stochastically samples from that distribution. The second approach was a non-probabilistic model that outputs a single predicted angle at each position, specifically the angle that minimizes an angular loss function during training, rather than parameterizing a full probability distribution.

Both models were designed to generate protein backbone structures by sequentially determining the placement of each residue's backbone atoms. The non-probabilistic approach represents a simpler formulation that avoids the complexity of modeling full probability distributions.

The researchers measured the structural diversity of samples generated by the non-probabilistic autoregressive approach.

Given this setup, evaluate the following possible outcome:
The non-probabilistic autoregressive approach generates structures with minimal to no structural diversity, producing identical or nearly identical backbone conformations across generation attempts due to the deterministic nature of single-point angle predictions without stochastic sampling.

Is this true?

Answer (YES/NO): YES